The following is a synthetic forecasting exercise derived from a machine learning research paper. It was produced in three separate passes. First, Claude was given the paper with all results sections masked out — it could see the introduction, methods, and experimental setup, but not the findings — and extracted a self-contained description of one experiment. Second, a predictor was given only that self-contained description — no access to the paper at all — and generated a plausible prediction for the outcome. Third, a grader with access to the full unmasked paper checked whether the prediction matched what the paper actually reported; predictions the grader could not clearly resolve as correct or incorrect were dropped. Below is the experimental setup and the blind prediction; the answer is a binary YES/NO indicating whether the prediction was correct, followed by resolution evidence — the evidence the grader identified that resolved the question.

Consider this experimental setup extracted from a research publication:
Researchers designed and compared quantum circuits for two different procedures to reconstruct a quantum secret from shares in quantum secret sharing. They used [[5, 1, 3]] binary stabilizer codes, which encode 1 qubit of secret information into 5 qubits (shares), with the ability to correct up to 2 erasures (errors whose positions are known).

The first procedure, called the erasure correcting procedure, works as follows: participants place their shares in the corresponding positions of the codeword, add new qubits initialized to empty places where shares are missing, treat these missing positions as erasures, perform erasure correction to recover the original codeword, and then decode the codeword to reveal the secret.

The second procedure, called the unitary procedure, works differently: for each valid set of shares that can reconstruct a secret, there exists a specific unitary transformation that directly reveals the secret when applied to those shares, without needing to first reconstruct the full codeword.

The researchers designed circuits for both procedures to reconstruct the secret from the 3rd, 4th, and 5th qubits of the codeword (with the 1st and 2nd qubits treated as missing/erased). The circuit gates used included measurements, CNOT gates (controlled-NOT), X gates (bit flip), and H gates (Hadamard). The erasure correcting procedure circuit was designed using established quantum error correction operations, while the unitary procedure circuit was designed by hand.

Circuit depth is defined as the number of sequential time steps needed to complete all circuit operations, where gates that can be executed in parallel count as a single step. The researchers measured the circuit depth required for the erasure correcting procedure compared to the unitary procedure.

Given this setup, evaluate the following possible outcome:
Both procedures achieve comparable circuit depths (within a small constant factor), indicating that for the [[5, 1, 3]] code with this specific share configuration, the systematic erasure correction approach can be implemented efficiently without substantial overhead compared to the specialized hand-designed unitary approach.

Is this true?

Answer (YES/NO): NO